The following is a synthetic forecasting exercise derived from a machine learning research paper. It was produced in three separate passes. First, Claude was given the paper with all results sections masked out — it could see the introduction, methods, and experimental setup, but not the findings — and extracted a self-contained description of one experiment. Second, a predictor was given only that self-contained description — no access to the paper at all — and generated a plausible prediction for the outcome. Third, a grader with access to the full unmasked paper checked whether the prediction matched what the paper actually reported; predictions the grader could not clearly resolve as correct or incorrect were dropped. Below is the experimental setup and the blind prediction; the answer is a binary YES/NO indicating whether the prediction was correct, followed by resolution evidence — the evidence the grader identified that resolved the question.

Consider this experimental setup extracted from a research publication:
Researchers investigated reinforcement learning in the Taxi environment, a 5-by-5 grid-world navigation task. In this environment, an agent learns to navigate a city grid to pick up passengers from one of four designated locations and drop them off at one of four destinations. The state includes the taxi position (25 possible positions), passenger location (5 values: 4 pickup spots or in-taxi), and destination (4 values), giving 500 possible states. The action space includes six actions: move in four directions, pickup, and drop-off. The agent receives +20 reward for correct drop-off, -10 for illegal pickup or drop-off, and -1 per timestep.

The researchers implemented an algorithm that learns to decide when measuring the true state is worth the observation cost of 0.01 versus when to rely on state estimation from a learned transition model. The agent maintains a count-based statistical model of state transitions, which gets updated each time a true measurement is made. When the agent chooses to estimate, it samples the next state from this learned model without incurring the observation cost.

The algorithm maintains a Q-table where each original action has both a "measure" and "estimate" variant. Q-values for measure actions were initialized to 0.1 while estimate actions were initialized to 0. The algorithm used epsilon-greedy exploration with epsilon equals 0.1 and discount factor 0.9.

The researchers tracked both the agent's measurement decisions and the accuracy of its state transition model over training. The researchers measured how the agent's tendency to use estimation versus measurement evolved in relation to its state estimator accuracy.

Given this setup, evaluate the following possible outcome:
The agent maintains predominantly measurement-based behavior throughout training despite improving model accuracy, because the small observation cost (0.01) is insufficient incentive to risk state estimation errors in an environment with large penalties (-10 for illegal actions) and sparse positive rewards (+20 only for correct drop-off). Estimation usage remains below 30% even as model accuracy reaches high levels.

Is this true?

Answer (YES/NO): YES